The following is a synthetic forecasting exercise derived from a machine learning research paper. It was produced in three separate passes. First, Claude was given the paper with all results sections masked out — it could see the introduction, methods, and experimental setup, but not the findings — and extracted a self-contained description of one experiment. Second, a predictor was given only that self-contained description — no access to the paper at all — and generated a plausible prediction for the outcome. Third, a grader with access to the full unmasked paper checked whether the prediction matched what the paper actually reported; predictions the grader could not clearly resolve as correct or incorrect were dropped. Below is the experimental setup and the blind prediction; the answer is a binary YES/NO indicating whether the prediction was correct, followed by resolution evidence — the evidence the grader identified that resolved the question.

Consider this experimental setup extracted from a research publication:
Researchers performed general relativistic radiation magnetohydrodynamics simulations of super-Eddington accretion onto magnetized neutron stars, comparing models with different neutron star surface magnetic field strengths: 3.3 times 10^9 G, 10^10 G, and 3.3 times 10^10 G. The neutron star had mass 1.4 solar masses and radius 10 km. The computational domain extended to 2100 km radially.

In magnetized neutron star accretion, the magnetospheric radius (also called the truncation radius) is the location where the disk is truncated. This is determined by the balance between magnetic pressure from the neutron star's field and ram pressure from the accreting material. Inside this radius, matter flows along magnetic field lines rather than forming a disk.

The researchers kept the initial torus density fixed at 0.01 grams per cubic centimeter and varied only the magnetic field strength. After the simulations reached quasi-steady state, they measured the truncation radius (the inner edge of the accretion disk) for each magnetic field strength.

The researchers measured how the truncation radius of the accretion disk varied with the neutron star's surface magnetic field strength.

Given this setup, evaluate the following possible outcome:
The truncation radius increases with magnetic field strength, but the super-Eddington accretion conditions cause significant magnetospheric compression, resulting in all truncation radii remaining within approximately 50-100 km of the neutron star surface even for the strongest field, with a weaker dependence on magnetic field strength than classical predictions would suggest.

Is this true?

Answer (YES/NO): NO